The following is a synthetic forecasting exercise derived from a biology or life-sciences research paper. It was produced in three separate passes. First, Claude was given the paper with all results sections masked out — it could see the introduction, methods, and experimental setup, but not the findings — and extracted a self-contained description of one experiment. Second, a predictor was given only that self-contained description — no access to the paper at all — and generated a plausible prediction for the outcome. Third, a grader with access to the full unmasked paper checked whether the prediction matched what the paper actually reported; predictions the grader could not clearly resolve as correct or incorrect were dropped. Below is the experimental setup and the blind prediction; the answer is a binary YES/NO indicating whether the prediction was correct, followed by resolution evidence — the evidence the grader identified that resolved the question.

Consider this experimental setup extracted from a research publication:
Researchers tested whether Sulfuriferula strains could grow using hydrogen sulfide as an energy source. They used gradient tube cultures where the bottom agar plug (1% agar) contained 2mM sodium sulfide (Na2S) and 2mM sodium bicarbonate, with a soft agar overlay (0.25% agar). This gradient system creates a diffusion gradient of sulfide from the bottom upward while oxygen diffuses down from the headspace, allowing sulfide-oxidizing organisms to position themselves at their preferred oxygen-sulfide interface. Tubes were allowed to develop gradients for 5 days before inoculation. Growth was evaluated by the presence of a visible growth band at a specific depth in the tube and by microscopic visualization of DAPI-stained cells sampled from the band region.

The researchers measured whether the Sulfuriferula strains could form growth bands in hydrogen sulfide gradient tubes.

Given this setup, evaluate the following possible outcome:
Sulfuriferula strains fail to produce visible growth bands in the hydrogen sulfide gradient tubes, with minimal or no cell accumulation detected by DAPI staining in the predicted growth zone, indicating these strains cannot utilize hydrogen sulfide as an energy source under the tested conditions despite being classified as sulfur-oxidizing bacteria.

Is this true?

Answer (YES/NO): NO